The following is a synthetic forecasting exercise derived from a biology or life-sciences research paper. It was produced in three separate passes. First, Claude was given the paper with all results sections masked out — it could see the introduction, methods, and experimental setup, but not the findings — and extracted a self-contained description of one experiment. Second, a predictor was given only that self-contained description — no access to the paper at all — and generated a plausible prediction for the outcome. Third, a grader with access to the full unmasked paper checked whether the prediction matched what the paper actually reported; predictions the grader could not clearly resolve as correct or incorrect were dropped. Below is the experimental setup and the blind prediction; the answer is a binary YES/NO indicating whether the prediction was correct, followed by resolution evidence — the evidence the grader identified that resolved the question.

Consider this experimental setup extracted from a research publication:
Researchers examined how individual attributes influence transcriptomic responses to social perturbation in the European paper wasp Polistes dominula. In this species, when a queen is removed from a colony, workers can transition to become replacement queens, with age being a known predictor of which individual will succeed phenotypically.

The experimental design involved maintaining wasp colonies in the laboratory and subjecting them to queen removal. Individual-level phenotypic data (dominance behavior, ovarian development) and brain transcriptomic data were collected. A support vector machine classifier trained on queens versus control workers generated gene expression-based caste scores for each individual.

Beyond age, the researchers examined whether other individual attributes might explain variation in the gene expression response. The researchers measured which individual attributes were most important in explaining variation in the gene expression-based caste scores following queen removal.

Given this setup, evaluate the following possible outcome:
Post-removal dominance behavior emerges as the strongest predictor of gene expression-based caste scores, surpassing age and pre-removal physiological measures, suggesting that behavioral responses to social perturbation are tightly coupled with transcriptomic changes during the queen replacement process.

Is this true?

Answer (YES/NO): NO